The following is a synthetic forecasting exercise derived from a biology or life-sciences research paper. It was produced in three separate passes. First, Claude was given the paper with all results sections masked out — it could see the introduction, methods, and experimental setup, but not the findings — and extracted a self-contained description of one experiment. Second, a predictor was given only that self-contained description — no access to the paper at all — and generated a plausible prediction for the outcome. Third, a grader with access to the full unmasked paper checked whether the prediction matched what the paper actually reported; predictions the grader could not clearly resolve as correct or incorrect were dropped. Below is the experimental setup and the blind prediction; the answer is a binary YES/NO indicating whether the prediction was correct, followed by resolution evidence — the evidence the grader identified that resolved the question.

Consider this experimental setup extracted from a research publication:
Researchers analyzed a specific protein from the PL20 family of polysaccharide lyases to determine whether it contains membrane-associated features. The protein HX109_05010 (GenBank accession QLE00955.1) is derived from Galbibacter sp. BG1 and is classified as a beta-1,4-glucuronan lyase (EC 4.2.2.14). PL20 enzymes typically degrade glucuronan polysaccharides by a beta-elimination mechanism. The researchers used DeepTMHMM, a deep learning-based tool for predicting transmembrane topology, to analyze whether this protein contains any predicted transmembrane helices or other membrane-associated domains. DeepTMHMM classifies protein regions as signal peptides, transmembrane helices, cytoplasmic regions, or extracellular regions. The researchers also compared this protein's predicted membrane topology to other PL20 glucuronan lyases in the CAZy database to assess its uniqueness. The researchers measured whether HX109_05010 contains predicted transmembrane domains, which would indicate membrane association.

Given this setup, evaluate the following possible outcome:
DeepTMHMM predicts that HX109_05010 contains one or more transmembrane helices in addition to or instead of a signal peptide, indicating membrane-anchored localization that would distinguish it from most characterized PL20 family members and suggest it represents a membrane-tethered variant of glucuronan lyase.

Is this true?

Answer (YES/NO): NO